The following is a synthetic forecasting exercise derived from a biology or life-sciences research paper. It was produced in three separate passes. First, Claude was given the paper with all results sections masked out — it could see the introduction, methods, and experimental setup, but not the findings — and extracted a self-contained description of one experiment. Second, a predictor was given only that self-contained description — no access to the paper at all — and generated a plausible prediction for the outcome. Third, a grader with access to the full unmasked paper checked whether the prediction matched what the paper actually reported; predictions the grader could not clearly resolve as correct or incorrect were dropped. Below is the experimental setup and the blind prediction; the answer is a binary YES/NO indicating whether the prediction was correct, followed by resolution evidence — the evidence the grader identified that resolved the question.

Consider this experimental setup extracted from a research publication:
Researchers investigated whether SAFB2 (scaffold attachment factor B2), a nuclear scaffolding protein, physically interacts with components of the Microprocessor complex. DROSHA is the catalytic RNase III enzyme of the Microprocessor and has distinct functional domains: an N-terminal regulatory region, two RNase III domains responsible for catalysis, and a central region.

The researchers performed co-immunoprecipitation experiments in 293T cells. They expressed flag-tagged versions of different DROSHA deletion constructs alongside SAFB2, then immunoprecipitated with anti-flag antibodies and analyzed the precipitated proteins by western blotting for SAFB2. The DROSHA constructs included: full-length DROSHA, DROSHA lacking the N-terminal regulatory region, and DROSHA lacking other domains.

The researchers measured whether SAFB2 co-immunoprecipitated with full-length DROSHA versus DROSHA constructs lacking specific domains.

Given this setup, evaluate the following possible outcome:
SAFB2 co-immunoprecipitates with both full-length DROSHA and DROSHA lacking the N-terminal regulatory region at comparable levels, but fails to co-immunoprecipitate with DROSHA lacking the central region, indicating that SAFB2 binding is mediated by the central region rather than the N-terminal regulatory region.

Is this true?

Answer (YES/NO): NO